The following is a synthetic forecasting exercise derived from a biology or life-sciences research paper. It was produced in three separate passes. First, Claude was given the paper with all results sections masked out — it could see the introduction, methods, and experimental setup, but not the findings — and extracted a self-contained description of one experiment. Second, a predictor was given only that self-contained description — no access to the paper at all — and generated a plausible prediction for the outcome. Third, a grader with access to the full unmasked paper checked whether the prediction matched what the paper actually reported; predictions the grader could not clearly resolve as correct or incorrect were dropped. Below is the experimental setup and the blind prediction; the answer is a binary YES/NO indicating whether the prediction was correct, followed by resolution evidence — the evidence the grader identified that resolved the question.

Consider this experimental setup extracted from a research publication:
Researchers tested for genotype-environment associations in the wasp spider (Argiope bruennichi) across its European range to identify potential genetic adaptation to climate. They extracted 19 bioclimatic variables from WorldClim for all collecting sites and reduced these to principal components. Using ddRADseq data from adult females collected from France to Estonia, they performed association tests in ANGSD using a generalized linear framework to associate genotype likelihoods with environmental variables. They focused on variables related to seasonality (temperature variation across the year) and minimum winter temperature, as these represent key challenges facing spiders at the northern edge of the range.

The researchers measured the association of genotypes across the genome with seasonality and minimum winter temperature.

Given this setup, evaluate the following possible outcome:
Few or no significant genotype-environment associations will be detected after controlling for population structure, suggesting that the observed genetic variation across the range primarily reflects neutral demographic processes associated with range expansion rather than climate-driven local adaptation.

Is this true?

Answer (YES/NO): NO